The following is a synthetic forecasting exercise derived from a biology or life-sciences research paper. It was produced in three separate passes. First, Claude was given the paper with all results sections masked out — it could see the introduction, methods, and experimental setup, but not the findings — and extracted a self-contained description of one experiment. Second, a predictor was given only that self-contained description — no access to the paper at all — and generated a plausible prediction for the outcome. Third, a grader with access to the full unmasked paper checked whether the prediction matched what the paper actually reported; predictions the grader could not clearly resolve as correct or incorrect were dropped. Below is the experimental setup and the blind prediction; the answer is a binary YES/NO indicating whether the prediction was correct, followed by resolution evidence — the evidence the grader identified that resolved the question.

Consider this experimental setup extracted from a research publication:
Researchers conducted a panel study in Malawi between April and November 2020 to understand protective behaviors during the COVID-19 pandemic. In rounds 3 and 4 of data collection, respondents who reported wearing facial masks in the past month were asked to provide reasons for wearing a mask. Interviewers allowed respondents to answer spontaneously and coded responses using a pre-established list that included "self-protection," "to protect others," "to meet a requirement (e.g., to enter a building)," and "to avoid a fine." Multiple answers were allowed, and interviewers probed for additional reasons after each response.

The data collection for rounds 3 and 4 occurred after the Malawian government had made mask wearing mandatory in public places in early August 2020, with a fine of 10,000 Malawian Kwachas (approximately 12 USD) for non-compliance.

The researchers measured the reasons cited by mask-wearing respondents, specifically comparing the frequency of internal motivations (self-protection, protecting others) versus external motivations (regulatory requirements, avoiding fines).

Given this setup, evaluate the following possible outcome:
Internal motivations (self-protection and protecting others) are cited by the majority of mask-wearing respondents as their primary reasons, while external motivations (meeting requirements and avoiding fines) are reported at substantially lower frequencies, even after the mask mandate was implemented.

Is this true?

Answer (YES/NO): NO